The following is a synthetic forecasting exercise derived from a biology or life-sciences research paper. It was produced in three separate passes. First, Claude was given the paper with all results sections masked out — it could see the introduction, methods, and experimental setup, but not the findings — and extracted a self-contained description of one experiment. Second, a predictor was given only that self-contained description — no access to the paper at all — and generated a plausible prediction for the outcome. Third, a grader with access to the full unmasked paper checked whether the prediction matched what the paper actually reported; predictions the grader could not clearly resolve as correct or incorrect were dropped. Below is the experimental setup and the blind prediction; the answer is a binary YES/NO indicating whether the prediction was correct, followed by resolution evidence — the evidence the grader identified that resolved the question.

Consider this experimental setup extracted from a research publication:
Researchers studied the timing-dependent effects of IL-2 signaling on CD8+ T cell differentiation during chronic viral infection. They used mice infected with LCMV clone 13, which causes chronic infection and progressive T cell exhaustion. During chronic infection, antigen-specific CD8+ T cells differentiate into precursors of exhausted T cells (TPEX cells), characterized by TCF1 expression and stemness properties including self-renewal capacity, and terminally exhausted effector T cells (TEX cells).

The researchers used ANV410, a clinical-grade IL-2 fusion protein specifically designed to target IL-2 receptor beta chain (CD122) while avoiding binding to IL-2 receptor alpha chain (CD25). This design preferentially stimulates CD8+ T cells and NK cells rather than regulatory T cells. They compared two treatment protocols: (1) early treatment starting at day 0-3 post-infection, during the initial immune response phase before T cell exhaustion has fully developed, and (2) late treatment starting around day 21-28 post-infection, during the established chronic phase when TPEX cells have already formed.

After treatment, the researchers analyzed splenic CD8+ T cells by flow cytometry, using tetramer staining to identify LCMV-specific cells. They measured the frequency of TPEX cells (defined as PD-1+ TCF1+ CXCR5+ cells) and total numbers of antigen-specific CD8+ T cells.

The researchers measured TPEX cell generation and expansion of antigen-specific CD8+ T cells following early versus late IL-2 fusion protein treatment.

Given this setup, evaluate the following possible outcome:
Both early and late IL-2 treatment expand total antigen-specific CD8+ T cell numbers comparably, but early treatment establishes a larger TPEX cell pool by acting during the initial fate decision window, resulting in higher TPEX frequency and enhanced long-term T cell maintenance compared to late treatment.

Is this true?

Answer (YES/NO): NO